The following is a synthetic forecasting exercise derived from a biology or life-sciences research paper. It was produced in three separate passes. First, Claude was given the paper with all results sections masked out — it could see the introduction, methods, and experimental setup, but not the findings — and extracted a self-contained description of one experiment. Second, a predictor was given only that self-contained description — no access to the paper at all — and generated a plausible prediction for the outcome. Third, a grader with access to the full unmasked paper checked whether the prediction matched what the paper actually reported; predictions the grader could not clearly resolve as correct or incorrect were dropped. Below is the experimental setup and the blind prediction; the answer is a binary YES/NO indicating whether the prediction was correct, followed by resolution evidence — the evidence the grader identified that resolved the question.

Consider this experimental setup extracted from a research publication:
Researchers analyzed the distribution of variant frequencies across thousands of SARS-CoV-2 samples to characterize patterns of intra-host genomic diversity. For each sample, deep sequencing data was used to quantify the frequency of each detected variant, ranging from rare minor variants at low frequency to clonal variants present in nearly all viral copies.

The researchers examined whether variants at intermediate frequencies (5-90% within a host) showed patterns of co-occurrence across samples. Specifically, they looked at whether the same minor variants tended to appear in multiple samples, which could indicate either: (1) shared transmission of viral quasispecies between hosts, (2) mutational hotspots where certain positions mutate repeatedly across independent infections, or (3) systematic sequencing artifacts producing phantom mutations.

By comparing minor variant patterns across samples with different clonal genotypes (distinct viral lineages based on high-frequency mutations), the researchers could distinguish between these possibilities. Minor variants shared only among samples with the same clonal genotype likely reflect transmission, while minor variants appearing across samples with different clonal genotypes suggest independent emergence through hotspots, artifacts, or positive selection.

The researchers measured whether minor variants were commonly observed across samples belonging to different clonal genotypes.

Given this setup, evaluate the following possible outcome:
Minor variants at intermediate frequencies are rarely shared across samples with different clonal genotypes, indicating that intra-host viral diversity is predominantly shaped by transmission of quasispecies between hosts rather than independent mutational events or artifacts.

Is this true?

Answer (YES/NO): NO